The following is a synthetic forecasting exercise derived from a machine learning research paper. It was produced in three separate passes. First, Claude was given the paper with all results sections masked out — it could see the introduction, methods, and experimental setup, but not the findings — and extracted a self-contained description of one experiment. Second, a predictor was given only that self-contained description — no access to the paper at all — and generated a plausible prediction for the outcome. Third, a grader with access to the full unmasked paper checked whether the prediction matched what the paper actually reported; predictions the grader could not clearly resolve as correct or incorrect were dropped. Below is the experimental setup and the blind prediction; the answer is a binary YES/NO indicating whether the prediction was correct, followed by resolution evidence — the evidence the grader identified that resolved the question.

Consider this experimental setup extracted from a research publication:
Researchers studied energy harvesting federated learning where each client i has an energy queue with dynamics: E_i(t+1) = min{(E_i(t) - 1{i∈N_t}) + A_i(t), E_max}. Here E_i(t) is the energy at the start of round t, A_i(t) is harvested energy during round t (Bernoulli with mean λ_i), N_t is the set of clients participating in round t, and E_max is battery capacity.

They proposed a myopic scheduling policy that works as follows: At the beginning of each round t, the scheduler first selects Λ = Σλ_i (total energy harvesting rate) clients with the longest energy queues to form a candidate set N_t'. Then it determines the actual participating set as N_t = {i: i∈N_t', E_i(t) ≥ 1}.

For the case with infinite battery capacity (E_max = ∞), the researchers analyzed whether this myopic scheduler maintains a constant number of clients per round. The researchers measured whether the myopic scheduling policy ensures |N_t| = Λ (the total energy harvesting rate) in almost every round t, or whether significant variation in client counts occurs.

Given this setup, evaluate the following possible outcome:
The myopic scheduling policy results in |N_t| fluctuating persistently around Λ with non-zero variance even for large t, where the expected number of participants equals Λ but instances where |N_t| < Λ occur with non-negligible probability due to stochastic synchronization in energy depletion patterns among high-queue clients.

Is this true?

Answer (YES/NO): NO